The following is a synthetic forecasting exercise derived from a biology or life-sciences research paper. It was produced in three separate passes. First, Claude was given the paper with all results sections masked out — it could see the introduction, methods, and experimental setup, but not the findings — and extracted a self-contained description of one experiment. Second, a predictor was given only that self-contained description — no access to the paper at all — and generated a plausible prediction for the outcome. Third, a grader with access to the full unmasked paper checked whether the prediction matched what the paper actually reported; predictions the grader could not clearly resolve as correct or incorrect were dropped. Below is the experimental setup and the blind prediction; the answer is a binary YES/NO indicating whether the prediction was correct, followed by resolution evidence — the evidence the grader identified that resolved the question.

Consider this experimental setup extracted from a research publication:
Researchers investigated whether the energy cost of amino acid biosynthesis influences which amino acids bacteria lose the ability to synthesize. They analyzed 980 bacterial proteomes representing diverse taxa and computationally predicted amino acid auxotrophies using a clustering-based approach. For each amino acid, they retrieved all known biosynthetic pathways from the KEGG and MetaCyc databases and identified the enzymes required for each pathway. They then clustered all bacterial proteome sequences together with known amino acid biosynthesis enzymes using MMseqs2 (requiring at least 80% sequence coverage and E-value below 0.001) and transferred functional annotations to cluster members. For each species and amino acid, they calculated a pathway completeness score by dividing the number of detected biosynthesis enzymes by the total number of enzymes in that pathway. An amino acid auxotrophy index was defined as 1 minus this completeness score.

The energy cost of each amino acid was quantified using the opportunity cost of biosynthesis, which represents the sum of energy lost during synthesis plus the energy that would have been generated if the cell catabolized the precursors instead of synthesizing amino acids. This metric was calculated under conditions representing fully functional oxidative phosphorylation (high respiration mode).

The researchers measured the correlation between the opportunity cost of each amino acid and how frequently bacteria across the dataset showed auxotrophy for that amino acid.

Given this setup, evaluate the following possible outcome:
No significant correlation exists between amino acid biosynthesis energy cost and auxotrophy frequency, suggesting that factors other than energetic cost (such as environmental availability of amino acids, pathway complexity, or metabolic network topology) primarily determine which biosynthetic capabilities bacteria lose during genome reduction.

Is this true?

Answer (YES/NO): NO